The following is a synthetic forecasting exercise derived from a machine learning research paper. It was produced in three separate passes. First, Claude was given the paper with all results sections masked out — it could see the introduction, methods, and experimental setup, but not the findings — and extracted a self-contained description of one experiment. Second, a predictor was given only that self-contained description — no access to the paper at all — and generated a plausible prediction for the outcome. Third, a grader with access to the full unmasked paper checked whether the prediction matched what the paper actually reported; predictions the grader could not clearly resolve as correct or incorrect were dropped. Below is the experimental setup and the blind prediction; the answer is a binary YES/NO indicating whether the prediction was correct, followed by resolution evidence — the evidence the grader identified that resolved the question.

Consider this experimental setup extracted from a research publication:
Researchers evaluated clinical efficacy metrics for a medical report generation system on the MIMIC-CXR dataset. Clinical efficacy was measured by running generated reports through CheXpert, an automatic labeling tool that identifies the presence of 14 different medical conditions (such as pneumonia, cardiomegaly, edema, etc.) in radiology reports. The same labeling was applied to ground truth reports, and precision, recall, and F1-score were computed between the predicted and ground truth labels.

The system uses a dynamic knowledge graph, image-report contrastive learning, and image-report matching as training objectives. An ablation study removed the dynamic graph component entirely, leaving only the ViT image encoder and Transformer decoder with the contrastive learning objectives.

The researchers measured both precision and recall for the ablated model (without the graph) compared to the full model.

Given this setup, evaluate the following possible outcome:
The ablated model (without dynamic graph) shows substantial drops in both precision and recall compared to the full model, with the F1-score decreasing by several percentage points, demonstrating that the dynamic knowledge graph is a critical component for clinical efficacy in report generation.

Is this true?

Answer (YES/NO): YES